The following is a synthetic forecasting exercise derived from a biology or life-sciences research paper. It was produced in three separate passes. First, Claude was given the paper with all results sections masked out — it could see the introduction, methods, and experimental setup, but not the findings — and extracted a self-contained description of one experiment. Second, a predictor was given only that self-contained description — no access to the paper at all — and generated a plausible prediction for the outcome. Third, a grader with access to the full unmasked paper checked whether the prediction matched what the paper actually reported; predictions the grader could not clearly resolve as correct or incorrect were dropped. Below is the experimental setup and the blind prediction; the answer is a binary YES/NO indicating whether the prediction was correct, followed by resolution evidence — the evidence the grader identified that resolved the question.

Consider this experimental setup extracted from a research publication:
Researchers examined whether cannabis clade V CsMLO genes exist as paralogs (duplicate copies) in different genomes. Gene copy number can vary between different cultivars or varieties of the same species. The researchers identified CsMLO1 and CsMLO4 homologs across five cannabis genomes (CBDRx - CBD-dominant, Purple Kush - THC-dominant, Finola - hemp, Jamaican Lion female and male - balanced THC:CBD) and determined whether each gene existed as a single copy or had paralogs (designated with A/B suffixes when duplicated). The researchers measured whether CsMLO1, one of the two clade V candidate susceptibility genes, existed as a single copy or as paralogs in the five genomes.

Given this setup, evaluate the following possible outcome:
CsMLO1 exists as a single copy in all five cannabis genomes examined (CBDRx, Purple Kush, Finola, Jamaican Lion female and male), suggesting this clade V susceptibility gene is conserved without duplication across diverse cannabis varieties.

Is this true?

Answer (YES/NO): NO